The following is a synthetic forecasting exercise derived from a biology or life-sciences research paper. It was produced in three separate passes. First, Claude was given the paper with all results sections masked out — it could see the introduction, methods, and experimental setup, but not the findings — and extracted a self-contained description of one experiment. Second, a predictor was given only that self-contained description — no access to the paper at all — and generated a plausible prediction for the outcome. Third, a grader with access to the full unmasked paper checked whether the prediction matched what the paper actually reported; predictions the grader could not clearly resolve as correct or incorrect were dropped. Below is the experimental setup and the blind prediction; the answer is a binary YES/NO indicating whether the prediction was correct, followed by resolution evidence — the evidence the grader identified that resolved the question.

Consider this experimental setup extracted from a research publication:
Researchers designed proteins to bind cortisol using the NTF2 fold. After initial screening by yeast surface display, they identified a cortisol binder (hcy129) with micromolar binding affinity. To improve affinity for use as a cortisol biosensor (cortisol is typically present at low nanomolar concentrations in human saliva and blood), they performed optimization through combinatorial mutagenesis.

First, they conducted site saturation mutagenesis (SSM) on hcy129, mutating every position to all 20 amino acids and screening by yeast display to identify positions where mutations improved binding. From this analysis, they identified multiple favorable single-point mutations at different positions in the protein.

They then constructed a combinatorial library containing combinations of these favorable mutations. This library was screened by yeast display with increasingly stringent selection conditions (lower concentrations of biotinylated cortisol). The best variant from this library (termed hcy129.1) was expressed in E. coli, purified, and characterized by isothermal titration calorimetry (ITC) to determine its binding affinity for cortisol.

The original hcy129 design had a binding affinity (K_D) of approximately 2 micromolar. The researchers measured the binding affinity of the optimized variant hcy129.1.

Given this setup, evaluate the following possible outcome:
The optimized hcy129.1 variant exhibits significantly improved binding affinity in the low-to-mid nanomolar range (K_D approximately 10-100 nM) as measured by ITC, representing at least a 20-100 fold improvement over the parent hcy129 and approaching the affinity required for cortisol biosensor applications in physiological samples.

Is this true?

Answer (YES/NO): YES